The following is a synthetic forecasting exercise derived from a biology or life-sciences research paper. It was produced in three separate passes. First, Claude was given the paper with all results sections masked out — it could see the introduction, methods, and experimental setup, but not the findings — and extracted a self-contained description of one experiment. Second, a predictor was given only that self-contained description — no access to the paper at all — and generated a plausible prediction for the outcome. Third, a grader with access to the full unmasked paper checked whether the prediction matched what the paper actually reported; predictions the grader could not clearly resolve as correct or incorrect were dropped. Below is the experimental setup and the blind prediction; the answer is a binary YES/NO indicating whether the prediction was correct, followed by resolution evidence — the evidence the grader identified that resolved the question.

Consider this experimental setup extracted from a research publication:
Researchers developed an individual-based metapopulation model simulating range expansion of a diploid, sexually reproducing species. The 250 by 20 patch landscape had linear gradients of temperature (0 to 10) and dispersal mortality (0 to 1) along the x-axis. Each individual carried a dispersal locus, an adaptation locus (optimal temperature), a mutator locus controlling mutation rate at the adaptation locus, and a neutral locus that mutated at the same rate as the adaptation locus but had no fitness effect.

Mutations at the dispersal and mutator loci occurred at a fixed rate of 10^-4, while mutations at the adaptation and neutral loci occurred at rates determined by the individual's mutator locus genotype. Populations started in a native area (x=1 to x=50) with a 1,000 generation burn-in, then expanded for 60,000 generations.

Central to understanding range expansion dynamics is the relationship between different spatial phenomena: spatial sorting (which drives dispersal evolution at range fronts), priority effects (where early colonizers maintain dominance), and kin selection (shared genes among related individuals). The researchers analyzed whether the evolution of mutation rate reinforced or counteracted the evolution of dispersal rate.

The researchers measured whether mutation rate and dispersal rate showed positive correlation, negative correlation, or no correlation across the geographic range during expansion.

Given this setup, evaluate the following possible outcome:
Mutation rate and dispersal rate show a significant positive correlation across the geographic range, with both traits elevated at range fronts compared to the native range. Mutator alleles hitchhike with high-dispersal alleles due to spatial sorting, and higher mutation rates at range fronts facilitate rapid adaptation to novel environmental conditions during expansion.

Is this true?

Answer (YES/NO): YES